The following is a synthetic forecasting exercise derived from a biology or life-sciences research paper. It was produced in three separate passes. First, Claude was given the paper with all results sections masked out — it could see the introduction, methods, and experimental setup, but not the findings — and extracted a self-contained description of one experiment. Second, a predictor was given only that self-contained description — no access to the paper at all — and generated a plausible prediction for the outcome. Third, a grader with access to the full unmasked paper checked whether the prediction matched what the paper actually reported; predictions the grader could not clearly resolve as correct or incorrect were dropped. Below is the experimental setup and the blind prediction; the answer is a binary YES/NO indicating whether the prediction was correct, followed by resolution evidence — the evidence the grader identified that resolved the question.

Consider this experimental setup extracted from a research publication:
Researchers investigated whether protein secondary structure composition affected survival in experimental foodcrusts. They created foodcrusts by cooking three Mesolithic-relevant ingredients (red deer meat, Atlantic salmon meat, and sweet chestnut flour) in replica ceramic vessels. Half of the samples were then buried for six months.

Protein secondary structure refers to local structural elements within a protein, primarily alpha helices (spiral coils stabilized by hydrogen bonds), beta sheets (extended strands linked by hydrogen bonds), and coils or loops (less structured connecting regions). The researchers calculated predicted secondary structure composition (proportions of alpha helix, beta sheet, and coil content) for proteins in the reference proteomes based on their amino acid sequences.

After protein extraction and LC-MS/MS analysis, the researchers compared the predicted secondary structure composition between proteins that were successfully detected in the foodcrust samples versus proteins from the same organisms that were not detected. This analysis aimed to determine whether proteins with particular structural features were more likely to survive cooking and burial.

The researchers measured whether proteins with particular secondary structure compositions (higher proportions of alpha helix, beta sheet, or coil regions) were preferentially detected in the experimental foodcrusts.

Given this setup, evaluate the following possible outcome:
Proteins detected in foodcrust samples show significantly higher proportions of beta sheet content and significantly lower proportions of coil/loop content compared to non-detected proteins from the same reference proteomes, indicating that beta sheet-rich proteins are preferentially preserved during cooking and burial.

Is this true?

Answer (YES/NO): NO